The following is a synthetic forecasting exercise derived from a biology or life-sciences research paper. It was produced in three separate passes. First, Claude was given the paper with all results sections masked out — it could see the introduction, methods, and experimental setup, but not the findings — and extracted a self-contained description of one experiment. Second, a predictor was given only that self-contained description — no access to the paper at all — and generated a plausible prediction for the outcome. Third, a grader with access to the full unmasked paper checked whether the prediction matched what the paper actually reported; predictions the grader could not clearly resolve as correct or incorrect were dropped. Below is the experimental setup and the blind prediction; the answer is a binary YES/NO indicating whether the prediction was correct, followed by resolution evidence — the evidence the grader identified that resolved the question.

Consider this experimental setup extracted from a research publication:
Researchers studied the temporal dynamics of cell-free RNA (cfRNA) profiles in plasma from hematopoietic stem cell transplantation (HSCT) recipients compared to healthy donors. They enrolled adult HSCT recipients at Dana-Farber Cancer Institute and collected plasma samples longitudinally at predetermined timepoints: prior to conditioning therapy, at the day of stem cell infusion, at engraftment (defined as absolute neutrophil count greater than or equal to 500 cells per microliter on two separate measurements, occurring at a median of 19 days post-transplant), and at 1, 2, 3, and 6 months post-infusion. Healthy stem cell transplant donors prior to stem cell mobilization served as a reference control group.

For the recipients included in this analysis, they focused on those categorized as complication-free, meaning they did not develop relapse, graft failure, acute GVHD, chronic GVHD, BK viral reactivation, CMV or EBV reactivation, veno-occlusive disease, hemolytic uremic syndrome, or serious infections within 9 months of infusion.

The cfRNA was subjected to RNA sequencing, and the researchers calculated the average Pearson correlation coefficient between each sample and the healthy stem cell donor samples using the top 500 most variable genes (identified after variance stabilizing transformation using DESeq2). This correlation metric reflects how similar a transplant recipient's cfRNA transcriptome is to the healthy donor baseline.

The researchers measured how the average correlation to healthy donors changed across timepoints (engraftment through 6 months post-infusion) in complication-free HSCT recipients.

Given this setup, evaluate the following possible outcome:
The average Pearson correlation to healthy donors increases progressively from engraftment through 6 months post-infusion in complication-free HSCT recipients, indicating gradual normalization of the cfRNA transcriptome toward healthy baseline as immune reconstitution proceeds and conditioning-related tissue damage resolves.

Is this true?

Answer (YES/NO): YES